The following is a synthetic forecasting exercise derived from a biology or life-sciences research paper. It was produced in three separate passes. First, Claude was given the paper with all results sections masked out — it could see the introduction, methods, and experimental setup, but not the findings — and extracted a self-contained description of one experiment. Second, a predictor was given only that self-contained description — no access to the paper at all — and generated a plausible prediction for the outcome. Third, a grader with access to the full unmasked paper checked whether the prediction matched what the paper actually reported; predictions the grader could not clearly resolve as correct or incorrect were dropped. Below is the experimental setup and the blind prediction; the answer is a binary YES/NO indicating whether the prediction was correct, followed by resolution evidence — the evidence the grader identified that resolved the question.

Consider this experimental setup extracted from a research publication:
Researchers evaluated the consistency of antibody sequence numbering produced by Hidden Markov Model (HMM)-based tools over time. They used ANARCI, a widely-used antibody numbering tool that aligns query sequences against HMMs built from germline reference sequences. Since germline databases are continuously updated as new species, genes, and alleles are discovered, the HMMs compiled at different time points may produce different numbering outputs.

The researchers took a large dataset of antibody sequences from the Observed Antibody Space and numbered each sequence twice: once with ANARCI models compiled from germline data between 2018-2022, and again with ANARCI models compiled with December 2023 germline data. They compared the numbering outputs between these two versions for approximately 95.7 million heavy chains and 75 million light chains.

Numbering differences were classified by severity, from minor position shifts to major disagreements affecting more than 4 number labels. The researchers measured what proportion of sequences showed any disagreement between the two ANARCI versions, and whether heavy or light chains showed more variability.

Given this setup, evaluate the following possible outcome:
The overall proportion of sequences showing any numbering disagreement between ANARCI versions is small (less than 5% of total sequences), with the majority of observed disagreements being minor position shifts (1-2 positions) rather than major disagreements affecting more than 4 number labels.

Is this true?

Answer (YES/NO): NO